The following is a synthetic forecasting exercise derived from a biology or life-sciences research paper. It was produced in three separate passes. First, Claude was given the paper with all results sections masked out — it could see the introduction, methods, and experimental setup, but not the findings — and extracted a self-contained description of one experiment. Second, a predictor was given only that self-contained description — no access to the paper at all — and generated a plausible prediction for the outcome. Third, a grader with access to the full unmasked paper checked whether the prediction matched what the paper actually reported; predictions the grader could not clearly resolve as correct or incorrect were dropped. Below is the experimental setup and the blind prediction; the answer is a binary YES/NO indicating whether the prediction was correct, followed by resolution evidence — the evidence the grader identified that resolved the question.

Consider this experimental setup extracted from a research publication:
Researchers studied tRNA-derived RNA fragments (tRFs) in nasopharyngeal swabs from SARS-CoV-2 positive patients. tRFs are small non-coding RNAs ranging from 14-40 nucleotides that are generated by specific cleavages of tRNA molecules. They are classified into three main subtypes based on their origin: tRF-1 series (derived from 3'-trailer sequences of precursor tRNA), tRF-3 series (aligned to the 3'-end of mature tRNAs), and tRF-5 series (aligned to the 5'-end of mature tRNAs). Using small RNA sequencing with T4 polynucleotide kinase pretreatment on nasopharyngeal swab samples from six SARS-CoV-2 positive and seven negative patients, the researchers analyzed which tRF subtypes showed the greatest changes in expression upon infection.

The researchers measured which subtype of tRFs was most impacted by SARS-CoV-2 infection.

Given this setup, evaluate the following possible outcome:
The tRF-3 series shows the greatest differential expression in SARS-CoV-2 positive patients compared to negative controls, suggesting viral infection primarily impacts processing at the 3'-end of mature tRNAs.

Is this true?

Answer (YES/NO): NO